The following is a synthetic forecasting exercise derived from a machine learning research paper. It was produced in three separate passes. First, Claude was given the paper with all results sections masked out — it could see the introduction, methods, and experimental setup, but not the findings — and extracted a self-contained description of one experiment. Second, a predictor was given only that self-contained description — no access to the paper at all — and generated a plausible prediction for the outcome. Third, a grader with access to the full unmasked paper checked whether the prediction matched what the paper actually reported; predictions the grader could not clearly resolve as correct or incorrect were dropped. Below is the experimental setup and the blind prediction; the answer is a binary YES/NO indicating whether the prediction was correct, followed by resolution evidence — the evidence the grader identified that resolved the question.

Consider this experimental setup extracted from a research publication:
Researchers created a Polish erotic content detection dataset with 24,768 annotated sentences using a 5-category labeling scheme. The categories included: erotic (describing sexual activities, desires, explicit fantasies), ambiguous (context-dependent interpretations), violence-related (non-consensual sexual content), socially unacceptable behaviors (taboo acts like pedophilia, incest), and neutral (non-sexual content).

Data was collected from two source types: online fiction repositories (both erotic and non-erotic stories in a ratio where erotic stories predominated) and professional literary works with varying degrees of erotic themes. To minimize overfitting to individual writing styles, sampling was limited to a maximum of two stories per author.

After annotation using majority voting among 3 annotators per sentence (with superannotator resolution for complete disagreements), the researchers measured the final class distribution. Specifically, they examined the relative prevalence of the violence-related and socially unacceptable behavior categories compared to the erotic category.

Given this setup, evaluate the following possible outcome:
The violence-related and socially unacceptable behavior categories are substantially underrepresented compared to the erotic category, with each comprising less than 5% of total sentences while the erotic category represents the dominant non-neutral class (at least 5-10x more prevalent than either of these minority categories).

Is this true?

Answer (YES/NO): YES